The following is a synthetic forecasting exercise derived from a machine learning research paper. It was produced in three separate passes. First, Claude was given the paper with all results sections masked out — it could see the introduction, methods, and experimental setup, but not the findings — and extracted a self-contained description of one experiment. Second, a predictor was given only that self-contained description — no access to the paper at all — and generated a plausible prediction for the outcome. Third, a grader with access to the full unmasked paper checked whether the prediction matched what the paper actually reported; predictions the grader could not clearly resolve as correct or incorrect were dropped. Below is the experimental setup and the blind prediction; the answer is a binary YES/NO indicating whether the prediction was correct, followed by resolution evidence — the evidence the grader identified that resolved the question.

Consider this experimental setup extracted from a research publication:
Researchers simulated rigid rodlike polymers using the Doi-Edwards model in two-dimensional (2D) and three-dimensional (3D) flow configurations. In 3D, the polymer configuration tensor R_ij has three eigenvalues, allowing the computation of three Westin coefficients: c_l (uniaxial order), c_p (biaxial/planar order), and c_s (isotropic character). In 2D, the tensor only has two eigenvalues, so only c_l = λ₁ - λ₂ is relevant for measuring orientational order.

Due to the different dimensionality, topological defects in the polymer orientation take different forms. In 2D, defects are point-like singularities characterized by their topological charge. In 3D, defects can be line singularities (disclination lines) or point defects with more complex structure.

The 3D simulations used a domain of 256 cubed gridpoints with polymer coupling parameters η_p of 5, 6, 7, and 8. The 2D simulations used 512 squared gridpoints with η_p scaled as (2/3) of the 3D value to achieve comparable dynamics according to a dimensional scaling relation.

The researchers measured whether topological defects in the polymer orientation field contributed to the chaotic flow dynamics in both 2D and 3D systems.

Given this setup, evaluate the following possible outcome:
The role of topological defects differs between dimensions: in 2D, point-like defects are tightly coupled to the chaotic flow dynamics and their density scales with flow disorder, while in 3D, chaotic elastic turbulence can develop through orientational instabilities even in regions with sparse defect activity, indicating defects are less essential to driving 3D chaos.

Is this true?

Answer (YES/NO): NO